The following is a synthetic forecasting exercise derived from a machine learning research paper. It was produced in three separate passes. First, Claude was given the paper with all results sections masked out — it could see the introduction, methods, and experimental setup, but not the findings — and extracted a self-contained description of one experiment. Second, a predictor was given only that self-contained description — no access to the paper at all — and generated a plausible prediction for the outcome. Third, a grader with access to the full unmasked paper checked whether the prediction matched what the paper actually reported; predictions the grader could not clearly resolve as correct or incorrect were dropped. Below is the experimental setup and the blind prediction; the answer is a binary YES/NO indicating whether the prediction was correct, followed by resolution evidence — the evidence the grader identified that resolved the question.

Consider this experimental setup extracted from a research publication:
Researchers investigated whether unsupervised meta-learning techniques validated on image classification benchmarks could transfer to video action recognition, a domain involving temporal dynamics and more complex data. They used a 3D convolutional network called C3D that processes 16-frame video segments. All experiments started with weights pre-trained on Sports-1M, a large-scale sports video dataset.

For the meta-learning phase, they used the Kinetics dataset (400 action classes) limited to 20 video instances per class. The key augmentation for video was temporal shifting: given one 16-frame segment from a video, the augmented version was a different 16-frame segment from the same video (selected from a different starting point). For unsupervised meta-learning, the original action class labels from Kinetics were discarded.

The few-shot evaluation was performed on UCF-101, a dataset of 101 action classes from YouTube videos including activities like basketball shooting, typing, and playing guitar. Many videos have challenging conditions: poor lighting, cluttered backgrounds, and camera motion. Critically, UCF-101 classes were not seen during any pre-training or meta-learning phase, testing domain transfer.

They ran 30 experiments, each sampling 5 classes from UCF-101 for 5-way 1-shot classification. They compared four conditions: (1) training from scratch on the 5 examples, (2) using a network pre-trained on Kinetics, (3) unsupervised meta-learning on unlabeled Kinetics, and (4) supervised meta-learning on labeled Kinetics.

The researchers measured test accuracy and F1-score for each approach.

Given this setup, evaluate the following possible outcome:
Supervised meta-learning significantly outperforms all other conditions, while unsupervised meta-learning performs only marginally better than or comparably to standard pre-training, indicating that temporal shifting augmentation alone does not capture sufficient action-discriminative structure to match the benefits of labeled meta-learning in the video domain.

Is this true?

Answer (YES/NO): NO